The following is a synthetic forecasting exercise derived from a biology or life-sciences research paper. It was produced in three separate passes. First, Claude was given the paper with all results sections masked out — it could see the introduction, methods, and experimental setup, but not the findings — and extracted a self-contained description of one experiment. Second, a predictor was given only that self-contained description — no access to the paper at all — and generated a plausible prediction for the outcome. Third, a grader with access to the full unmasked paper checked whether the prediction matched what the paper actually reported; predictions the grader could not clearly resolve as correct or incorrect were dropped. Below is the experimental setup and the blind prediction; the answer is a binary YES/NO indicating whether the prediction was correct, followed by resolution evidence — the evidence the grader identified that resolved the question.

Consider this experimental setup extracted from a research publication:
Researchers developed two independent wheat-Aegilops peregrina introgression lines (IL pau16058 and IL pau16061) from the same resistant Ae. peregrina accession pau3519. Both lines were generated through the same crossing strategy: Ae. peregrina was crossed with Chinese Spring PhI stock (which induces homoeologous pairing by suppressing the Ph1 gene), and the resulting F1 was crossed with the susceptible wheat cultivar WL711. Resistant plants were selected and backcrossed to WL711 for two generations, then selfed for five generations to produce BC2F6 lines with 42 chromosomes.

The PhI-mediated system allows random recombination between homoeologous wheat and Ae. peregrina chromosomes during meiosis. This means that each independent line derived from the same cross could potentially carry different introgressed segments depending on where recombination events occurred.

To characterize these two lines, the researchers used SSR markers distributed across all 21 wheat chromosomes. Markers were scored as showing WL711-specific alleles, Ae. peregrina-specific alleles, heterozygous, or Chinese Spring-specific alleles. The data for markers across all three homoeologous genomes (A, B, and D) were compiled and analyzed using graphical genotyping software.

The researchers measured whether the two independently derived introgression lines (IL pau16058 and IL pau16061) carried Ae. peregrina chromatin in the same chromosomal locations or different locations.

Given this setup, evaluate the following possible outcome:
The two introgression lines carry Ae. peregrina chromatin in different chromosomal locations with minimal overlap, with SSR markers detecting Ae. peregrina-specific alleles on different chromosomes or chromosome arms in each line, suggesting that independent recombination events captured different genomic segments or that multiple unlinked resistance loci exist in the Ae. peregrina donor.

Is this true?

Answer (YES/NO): YES